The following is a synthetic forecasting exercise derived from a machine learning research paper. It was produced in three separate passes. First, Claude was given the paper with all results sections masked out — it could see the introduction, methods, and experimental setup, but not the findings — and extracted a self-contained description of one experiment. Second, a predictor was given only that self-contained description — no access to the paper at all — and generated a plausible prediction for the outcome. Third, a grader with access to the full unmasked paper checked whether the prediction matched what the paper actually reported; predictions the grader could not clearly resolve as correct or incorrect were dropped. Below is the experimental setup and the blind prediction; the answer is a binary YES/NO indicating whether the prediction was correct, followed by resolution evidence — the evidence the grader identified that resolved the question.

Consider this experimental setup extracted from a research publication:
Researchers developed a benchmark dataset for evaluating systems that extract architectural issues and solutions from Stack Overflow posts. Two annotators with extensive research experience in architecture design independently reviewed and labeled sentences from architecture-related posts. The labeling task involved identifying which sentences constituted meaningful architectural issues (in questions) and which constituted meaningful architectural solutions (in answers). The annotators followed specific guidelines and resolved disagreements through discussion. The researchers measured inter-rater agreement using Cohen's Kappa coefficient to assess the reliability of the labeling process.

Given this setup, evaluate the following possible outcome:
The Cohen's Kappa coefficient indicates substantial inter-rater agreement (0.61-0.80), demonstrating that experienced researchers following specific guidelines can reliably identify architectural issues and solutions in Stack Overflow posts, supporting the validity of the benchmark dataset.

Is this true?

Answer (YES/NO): NO